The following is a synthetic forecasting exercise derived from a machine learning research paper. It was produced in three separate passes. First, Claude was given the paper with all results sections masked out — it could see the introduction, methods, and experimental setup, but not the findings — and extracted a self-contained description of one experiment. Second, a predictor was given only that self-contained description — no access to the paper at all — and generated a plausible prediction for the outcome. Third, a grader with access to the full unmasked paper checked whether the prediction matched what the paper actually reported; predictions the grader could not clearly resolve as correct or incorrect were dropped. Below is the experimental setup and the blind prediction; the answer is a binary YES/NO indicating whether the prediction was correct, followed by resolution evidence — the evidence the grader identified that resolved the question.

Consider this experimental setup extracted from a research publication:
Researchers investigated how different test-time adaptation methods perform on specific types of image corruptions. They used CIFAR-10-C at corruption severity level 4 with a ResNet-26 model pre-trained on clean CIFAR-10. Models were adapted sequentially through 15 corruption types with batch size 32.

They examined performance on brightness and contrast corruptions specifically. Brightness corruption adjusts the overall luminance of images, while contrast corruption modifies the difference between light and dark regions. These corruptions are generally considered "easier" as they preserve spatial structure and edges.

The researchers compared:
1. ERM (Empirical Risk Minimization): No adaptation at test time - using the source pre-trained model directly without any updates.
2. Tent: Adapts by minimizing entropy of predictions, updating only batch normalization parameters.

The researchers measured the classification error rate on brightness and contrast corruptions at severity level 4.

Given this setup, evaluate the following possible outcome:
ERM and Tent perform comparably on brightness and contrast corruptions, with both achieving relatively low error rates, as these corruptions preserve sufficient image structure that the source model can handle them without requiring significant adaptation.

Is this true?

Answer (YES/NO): NO